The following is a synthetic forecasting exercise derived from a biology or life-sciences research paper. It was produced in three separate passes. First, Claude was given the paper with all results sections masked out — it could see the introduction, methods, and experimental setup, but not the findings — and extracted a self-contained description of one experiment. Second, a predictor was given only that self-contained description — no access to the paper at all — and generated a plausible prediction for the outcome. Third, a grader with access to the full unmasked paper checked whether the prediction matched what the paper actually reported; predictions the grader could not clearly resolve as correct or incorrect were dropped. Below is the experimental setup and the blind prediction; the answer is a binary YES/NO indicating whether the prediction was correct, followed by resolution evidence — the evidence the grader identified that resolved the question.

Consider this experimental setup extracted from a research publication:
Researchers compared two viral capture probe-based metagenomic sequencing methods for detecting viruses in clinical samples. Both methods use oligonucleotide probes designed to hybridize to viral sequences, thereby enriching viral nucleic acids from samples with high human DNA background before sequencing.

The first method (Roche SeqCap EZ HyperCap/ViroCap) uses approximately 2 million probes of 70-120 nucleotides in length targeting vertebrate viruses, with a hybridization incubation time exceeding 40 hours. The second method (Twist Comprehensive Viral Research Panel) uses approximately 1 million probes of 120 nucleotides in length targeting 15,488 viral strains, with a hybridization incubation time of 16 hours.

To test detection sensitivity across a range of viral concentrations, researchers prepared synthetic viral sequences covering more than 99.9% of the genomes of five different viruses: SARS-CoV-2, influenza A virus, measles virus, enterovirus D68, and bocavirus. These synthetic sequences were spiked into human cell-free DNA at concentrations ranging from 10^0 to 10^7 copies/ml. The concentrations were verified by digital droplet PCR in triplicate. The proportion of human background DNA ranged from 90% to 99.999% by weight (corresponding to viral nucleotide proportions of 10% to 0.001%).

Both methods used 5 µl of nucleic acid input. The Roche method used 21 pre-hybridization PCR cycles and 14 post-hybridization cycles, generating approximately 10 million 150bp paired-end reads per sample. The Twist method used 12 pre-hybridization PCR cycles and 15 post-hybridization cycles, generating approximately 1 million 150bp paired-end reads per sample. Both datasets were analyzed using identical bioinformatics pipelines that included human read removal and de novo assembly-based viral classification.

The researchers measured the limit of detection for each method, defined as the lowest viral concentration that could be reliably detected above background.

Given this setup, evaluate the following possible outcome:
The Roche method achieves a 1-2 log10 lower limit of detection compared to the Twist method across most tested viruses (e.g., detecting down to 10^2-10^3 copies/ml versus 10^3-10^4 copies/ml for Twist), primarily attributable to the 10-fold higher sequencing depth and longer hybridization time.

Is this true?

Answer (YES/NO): NO